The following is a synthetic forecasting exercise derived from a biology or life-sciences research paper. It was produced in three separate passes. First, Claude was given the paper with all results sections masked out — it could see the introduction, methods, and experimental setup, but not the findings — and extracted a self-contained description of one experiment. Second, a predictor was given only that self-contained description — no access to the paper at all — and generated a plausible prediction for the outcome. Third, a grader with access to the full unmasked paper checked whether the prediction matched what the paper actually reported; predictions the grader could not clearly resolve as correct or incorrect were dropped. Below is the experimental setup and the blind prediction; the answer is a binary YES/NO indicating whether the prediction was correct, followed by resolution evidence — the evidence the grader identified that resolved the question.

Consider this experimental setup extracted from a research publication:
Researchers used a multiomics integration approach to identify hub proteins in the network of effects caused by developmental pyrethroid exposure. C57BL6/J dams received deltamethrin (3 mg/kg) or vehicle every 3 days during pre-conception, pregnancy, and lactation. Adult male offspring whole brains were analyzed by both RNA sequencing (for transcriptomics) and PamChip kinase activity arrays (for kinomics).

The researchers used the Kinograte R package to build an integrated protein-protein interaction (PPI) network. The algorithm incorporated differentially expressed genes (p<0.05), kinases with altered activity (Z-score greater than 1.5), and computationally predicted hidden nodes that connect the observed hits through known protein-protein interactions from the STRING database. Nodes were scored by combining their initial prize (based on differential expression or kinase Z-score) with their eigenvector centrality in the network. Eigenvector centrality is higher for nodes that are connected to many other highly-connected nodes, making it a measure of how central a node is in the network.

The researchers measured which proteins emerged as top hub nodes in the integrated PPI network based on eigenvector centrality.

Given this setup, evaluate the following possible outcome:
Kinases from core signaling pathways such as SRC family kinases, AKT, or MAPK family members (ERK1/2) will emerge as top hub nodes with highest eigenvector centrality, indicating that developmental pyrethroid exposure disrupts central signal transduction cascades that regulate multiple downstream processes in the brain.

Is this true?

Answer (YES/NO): YES